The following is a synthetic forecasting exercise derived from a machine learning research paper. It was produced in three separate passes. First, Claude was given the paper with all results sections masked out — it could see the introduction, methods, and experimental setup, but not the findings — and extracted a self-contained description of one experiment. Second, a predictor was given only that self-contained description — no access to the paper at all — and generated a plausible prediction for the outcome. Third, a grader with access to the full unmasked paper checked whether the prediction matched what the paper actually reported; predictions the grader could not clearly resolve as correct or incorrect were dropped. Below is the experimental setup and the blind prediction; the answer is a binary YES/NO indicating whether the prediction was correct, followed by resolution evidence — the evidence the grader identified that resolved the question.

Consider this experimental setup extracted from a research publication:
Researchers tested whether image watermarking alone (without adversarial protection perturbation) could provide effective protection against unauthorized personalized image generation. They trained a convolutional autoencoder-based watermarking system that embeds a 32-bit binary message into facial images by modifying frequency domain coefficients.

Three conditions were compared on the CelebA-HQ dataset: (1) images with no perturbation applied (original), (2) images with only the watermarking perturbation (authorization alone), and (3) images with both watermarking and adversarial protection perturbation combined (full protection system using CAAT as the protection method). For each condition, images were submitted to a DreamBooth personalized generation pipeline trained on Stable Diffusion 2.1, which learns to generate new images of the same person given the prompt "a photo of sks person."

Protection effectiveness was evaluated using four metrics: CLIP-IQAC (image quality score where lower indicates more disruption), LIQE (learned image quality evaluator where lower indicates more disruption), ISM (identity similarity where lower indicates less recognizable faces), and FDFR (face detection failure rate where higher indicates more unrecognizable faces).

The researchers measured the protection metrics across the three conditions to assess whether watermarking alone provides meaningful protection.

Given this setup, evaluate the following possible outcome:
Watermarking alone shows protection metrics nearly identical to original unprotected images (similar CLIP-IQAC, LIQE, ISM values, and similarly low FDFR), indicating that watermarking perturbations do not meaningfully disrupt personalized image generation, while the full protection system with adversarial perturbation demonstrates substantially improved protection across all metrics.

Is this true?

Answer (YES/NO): NO